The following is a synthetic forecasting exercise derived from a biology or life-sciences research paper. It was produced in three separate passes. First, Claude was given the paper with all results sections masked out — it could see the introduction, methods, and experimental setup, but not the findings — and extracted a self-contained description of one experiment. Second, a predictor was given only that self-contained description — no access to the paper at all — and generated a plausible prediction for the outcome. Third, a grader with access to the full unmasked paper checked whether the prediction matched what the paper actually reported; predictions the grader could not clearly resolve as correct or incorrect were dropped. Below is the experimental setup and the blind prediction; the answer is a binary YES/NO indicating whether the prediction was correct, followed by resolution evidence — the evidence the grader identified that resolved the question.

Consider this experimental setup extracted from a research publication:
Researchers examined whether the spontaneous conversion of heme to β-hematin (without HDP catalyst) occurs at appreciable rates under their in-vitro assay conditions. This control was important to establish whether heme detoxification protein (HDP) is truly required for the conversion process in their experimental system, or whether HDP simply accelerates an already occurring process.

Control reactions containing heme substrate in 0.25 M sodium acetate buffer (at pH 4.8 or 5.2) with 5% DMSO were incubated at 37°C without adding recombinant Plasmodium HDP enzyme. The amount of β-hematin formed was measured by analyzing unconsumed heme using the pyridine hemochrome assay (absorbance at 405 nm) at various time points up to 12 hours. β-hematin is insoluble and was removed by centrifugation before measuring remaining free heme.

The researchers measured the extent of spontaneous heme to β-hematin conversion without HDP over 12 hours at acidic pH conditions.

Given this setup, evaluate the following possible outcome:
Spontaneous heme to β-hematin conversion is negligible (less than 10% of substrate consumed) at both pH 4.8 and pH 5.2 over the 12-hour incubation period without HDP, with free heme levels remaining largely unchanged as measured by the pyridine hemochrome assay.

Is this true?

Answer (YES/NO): YES